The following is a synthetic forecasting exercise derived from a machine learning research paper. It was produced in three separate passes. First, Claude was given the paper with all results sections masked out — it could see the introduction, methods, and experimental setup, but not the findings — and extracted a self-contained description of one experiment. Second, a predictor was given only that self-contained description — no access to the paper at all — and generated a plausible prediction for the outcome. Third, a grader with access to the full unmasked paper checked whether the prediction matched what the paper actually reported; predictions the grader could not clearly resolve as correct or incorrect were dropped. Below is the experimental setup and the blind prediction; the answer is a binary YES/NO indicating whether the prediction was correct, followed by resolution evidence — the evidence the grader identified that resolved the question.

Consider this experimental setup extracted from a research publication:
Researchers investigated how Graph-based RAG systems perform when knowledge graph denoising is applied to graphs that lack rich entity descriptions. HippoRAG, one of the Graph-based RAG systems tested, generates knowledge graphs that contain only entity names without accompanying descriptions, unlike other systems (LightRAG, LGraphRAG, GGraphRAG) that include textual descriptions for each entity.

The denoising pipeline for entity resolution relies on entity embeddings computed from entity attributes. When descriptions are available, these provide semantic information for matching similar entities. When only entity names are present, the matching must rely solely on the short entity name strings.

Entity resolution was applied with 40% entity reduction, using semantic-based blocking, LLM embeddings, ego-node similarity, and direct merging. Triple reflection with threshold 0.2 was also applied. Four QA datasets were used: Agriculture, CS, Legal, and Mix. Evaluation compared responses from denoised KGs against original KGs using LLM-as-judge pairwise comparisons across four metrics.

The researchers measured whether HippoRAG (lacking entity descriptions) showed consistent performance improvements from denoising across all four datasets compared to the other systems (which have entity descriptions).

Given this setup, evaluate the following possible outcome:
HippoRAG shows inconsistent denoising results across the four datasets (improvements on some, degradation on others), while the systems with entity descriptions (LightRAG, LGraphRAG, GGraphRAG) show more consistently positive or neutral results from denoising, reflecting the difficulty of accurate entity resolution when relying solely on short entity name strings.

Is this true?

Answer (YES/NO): NO